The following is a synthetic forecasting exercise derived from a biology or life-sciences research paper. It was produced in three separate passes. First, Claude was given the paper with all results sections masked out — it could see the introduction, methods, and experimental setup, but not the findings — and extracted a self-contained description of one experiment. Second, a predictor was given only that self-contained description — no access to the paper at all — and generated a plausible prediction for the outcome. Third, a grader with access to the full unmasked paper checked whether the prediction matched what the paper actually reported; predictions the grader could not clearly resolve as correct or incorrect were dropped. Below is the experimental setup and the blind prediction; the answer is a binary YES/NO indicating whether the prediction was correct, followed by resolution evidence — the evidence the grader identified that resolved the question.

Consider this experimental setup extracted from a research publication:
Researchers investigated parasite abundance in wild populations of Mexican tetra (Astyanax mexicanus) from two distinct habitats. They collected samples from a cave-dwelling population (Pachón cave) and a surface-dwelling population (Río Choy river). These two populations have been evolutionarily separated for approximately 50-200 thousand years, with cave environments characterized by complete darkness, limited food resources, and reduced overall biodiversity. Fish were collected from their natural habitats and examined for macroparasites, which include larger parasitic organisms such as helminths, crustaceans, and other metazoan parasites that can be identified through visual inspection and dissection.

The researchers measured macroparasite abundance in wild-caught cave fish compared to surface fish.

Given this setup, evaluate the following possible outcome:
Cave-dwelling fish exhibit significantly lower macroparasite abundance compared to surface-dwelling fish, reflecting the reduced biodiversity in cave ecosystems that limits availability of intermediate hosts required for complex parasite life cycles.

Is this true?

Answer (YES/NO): YES